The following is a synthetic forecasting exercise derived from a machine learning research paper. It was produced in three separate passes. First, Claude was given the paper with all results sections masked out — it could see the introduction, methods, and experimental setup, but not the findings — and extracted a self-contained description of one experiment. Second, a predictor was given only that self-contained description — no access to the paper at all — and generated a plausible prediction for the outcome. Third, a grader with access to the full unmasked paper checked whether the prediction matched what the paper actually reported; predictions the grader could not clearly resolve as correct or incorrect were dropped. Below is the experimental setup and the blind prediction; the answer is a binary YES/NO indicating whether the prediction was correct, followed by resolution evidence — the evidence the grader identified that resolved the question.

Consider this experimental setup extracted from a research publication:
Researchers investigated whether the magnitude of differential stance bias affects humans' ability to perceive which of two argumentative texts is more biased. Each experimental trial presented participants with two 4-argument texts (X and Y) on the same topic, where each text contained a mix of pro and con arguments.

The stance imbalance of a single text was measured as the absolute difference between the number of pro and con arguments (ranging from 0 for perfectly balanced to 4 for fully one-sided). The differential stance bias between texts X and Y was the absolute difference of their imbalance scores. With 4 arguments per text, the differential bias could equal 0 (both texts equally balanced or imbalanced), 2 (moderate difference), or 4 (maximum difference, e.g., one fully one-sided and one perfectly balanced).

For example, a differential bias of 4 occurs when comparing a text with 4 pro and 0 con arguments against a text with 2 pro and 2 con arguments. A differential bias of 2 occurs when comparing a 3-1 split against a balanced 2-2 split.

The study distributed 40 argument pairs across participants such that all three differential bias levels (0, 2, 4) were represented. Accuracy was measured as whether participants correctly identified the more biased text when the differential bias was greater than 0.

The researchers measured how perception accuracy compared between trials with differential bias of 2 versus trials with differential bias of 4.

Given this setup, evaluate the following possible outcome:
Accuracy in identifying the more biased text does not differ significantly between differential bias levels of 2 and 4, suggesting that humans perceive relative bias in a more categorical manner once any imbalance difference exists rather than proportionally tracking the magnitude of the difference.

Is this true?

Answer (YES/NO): NO